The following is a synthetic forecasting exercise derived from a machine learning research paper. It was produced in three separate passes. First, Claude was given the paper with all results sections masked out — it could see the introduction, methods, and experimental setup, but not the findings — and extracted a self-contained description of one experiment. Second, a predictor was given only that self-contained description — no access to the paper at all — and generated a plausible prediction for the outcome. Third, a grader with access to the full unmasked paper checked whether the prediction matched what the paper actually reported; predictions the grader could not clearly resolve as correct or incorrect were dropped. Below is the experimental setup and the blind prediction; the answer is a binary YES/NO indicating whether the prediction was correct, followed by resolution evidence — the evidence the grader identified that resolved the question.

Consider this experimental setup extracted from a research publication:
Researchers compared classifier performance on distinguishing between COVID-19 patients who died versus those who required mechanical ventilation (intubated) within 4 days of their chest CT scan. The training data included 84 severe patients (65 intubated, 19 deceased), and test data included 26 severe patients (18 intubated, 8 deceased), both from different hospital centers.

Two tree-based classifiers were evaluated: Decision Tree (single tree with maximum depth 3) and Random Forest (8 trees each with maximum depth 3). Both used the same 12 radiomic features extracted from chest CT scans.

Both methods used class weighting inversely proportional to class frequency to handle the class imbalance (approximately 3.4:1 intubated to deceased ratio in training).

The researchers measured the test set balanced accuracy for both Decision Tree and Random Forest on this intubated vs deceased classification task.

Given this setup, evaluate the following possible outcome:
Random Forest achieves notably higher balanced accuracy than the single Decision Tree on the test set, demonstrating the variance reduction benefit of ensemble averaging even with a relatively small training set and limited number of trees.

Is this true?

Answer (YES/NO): NO